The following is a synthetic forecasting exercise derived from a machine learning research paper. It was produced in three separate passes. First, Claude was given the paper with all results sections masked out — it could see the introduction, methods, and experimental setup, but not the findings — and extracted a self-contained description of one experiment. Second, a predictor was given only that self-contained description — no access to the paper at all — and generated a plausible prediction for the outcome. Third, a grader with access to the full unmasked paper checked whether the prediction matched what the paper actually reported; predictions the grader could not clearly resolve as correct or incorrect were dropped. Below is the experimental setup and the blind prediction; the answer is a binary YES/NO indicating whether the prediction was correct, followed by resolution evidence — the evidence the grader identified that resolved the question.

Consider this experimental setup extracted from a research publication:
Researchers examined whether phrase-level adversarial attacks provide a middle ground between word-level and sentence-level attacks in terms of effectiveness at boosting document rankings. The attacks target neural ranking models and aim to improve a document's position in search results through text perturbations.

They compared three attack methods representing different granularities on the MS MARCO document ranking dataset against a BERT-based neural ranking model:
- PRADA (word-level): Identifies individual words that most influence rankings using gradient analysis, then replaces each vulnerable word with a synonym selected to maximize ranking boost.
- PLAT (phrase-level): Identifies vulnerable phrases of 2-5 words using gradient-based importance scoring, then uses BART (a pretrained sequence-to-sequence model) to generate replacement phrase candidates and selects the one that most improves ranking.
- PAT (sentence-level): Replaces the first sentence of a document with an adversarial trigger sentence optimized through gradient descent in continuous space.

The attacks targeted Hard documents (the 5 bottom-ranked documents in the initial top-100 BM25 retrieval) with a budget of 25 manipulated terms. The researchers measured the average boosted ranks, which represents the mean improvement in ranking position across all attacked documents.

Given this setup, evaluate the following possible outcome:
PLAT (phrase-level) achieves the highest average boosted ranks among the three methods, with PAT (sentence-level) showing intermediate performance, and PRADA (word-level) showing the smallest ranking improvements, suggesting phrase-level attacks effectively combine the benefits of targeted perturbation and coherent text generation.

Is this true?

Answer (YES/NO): NO